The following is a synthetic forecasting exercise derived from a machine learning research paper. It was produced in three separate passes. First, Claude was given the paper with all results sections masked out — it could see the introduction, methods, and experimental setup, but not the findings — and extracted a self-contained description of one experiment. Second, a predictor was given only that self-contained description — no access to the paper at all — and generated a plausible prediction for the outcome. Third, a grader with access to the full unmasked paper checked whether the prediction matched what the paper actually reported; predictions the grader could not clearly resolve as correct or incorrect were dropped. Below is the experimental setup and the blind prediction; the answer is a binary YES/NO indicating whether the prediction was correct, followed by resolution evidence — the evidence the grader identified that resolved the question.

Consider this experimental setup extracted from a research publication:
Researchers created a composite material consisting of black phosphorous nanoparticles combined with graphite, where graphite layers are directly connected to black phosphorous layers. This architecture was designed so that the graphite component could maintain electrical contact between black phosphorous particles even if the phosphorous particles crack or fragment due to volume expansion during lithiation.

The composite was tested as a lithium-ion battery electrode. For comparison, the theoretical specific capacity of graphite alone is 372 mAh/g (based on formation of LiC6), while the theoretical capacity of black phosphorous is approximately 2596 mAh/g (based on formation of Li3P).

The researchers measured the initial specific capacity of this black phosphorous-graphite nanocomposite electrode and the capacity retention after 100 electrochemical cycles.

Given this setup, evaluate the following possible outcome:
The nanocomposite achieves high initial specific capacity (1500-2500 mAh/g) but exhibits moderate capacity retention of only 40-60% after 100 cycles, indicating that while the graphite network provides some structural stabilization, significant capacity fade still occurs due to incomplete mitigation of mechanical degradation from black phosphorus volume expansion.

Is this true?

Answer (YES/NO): NO